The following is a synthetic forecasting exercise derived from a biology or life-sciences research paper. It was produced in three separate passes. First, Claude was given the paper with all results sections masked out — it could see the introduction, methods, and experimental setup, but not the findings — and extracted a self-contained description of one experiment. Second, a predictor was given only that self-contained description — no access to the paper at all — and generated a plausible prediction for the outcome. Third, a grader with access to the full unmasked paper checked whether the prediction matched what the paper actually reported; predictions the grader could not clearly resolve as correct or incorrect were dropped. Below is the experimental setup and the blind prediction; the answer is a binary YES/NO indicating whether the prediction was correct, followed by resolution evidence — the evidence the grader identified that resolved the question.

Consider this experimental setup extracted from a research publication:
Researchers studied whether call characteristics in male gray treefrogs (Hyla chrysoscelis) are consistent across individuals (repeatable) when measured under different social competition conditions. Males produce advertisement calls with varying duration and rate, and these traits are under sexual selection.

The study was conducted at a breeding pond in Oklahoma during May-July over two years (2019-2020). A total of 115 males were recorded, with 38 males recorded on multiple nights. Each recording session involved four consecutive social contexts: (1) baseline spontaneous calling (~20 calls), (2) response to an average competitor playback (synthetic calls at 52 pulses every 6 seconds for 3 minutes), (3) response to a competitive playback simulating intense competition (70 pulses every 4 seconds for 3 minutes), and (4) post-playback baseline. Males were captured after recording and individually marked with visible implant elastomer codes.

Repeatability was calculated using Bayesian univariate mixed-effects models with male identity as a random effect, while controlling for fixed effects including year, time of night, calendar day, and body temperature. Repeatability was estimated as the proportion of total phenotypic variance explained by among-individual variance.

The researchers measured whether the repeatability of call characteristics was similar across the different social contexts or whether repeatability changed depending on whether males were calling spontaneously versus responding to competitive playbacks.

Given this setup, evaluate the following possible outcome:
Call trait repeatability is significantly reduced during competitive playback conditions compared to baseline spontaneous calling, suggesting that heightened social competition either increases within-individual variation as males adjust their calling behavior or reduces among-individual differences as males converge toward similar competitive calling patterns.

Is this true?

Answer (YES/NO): NO